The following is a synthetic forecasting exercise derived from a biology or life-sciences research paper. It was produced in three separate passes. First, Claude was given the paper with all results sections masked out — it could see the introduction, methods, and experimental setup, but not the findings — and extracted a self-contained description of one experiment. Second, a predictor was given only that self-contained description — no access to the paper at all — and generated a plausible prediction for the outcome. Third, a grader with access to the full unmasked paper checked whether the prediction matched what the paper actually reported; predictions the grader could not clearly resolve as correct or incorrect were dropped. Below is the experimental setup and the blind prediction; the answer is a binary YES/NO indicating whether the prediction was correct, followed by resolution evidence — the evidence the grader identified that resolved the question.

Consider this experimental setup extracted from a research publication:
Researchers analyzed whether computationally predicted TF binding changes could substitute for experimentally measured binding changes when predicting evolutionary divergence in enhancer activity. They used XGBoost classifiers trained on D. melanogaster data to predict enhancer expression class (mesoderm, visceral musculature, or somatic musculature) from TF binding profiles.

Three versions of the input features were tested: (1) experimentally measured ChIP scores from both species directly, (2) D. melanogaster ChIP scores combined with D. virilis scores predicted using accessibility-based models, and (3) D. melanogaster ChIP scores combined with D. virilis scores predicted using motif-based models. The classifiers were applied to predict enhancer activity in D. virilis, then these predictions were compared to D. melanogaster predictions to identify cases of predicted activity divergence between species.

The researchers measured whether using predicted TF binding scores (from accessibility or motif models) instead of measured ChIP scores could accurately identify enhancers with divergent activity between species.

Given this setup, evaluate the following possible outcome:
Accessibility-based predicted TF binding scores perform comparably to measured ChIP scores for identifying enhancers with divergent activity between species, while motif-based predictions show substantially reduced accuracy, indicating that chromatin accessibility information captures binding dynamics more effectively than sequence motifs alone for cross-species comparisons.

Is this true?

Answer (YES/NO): NO